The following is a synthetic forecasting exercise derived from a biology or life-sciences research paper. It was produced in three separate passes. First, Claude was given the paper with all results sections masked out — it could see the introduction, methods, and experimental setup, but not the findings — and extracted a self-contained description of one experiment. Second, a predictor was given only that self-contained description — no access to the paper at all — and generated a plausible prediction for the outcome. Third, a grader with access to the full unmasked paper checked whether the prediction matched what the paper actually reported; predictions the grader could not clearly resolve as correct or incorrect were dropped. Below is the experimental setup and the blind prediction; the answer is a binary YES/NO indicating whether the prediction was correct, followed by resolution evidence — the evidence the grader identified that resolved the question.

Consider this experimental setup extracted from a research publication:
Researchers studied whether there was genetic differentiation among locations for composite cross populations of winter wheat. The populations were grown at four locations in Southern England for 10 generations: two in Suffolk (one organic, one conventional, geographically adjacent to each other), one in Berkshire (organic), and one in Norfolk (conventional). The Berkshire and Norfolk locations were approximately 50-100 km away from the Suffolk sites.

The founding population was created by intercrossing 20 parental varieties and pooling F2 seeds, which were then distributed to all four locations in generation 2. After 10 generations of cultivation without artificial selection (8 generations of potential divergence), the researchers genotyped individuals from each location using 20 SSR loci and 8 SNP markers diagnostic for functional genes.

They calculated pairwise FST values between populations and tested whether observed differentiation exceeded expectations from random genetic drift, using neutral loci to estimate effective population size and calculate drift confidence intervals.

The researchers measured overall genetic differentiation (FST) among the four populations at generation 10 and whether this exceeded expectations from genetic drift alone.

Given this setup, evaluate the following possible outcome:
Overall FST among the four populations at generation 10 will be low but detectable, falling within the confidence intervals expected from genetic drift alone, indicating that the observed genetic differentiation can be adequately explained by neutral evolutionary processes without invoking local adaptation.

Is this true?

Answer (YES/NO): YES